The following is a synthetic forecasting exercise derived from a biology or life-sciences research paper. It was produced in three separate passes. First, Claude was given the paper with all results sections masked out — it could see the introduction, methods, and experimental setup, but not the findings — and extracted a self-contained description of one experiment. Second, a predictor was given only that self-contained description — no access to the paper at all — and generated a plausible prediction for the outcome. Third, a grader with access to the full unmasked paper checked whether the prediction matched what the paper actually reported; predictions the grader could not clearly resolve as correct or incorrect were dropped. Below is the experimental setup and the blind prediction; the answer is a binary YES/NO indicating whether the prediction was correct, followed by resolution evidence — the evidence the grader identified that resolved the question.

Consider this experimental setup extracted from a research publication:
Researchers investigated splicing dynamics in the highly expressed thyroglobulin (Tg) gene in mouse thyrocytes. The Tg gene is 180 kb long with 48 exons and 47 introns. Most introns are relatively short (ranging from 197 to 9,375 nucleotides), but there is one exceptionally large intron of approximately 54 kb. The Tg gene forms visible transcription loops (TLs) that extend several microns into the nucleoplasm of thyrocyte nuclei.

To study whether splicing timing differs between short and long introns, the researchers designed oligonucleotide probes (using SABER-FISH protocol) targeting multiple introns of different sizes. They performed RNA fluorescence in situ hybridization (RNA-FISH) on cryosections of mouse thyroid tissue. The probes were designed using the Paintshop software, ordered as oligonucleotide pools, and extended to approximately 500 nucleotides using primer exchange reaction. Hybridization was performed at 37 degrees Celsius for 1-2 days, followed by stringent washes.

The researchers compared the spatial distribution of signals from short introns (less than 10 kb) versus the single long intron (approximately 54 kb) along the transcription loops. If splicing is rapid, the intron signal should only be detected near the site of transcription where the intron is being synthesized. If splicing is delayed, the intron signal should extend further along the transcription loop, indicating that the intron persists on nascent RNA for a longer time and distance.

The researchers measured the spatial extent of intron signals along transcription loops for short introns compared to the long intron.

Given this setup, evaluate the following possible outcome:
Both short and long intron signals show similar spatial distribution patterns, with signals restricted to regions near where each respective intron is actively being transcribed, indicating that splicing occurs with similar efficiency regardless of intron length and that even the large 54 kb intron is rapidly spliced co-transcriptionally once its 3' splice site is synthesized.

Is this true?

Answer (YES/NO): NO